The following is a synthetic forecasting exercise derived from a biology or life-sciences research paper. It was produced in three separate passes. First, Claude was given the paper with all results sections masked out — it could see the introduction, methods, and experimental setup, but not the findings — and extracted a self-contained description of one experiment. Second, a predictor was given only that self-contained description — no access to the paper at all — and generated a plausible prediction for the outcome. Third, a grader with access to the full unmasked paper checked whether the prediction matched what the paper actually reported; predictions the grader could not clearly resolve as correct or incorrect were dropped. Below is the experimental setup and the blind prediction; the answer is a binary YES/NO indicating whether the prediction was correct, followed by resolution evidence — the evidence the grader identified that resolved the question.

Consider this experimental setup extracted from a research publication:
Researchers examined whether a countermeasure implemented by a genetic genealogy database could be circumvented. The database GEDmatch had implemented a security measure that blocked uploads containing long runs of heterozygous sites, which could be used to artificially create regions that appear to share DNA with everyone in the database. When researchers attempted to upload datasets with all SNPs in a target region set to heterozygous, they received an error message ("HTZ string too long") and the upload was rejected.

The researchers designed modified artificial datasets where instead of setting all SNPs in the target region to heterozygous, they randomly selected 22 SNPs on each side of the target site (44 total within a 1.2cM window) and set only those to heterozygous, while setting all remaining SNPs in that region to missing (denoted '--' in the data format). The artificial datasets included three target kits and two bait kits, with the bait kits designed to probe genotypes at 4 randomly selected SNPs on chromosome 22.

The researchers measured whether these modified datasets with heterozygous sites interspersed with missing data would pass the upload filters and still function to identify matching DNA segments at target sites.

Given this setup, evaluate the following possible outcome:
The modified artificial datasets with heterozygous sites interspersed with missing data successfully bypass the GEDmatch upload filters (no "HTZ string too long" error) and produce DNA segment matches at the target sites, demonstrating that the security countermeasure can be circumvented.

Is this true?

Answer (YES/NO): YES